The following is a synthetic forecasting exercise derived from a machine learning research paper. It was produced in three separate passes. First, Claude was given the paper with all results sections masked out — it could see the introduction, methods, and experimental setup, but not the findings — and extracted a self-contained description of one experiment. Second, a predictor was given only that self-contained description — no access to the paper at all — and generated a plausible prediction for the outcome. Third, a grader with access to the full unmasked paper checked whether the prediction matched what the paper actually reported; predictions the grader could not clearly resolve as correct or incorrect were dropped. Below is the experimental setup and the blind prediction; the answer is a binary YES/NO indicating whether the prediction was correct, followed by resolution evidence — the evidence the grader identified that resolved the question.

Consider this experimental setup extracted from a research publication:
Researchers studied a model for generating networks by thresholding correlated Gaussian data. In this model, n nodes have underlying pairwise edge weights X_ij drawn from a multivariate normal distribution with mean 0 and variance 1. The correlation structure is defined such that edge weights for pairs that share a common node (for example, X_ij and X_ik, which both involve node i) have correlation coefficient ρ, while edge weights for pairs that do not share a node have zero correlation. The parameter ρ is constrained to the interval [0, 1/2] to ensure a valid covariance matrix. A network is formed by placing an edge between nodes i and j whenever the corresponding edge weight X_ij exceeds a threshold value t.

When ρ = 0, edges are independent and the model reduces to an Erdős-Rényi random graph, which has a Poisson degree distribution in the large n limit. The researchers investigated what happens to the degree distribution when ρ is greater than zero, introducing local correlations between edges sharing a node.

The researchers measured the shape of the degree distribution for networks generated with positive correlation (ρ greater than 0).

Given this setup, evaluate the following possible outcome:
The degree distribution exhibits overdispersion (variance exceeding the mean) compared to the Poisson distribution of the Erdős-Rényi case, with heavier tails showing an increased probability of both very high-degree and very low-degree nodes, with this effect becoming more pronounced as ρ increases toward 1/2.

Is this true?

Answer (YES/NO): YES